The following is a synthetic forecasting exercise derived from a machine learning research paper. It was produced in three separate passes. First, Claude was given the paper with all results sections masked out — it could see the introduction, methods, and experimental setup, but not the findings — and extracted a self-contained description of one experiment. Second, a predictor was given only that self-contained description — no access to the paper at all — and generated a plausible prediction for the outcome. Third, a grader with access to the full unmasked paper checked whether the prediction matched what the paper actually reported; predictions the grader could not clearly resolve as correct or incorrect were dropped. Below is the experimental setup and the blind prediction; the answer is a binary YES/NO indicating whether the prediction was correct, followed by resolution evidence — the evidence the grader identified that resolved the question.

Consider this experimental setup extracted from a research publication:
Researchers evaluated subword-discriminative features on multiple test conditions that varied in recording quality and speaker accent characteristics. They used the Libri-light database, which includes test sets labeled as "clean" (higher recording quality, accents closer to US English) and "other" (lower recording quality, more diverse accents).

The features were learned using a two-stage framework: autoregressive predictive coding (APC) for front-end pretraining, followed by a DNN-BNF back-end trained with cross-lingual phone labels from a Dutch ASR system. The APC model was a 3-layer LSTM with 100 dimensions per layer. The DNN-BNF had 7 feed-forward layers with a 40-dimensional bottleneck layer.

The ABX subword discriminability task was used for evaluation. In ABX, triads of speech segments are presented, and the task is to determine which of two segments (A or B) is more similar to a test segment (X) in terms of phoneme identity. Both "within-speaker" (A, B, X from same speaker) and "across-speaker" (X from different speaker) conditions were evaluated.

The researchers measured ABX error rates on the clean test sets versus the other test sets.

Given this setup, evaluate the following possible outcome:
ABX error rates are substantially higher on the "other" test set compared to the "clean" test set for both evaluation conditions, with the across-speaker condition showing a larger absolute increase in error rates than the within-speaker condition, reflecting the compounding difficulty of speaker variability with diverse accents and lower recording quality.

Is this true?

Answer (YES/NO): YES